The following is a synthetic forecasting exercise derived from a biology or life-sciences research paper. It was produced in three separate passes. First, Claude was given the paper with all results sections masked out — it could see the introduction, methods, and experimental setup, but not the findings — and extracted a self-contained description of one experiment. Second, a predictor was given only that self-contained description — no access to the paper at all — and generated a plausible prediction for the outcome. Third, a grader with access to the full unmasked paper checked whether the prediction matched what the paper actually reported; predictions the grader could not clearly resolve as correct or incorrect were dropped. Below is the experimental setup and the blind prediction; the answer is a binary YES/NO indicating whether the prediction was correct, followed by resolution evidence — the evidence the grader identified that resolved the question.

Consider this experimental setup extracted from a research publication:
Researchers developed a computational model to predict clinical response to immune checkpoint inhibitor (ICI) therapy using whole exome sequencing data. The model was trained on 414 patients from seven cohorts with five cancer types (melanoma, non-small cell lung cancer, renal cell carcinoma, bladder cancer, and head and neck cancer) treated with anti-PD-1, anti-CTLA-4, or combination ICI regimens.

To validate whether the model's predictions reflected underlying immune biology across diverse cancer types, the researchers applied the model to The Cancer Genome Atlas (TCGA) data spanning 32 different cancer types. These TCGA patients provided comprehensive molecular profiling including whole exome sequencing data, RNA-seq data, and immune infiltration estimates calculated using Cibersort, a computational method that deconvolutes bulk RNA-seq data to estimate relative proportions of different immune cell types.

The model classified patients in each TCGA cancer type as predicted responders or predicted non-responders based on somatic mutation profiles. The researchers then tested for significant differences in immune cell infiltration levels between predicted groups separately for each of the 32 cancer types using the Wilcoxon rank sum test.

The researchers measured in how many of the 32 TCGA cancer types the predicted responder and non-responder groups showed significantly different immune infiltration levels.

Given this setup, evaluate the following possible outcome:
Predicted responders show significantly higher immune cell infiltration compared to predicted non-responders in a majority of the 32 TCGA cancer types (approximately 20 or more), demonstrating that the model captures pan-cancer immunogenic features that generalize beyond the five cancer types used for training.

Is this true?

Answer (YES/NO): NO